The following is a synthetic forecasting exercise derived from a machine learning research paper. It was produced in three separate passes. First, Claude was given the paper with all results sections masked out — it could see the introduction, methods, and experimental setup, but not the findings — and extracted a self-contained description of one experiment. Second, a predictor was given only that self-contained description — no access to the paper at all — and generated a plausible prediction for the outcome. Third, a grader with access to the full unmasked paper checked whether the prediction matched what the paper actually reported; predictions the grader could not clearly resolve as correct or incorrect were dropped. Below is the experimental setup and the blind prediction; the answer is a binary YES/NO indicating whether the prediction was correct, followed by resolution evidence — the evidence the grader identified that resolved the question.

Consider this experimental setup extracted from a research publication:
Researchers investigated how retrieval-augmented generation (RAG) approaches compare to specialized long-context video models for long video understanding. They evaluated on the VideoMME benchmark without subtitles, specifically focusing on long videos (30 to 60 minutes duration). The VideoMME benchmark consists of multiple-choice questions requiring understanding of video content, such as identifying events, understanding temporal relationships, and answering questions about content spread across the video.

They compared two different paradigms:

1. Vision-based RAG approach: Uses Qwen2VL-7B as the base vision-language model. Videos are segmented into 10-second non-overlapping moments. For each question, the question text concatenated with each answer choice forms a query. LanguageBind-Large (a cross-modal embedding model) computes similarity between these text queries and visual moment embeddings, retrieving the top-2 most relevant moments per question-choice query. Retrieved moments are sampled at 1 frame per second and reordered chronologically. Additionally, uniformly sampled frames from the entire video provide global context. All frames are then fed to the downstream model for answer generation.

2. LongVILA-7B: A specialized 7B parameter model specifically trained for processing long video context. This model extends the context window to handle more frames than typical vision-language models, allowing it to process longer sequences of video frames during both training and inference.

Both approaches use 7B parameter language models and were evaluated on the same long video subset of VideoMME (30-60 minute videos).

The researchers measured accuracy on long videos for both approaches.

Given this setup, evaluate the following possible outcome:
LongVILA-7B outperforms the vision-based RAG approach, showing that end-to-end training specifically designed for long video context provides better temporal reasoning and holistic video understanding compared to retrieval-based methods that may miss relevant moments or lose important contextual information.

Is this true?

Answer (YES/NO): NO